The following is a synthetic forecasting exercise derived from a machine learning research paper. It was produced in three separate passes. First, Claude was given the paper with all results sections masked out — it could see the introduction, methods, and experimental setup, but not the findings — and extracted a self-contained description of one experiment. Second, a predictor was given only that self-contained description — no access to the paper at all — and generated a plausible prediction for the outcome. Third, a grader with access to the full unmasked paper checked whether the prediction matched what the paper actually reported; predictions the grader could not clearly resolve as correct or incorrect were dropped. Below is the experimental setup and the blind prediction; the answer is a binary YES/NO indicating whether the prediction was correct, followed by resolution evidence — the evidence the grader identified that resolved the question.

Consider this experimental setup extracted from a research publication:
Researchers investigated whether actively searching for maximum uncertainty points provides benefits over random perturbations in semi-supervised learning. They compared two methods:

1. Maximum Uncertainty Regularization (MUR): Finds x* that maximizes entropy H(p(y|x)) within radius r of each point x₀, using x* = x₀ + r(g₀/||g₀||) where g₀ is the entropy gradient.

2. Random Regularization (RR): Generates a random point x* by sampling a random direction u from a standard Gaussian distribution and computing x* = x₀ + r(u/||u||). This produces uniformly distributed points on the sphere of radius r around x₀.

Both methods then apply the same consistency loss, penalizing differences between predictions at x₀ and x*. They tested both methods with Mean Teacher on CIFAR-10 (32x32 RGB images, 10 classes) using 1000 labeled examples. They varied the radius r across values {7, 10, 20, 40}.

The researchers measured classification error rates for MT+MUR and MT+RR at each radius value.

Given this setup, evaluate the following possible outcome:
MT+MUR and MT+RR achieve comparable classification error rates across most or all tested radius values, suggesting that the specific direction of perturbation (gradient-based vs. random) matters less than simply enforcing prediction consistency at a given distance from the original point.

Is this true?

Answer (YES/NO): NO